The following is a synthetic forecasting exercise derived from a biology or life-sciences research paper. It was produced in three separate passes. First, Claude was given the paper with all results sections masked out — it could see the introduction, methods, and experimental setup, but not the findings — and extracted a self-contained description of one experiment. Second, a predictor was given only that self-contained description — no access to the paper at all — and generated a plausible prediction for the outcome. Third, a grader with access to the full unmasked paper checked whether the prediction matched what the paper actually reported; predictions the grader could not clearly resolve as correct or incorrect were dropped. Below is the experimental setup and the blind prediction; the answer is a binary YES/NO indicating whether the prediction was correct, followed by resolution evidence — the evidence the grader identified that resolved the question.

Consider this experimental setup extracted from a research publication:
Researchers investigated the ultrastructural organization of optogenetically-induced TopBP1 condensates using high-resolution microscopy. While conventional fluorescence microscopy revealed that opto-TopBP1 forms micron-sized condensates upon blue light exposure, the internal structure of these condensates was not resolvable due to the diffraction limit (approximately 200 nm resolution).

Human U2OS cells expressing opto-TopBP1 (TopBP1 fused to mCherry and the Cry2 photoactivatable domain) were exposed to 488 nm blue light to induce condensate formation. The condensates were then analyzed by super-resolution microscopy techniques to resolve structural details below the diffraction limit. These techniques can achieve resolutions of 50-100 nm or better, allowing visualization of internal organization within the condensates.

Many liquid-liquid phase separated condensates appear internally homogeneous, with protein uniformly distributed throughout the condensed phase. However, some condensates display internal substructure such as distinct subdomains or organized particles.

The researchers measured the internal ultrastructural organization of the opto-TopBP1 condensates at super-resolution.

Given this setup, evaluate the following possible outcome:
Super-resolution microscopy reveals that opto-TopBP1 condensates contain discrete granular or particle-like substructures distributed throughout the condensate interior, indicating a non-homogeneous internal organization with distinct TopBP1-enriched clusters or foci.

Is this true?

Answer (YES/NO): YES